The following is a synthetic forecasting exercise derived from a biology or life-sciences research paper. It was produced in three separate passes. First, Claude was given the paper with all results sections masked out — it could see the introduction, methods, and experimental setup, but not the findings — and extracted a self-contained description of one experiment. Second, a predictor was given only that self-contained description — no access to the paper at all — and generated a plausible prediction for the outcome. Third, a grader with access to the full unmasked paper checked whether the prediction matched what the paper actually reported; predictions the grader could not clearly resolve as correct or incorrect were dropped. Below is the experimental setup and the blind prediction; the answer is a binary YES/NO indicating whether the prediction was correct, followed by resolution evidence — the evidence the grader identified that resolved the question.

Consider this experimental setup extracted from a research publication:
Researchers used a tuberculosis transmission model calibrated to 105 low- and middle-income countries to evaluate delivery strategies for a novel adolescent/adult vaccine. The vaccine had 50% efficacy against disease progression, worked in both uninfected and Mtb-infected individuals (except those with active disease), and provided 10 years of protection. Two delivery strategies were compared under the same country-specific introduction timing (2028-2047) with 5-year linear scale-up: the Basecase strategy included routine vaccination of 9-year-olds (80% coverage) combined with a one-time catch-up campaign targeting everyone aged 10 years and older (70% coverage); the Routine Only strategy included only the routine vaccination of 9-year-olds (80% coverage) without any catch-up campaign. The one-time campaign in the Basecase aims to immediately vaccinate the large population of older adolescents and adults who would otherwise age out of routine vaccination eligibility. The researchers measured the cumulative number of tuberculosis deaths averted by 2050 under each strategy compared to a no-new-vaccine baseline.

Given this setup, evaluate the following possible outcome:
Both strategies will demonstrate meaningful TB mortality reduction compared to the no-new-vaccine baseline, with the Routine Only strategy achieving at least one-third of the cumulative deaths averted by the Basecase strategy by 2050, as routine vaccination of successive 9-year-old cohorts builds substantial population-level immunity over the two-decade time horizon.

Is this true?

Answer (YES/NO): NO